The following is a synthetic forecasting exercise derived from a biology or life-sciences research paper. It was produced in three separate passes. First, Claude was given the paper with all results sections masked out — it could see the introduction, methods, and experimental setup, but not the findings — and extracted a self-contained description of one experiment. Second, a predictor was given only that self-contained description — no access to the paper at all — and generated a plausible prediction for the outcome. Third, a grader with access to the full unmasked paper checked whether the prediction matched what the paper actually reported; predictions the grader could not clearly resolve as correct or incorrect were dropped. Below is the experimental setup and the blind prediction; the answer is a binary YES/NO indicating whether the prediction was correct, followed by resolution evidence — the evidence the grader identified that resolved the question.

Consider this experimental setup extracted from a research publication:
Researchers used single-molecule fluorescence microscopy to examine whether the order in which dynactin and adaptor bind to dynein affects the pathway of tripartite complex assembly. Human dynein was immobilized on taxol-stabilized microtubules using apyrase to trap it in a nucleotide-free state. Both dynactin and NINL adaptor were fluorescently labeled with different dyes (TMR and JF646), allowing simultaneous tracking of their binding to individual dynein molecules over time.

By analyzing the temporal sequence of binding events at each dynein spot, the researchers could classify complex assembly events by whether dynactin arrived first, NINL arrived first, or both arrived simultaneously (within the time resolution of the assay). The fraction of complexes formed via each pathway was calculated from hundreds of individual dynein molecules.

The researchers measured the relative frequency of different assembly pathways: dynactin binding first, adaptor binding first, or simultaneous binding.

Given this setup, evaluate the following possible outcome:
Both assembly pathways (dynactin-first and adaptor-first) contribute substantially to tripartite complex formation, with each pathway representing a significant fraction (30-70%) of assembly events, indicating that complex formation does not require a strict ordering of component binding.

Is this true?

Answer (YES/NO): YES